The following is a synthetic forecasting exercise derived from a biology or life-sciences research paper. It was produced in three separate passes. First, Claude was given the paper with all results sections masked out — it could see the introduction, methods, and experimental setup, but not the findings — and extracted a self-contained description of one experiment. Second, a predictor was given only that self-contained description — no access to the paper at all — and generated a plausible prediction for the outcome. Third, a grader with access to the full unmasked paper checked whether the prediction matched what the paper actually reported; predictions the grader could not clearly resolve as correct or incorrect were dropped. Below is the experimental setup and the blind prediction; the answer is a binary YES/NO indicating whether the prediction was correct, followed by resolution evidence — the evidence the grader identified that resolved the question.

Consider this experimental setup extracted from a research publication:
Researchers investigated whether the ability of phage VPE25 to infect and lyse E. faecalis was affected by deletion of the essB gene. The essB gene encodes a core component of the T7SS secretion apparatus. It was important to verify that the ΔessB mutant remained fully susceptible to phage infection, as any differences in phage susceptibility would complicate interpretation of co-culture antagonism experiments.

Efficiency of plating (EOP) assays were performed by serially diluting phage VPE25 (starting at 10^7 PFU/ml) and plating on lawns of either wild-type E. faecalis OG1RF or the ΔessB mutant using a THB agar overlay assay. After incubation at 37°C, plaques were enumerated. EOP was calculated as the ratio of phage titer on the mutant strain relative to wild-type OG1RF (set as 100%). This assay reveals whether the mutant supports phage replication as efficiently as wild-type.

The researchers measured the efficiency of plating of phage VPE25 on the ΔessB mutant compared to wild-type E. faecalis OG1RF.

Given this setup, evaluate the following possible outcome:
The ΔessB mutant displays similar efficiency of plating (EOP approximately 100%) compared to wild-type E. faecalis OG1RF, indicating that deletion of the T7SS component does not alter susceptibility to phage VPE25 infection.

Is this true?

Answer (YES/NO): YES